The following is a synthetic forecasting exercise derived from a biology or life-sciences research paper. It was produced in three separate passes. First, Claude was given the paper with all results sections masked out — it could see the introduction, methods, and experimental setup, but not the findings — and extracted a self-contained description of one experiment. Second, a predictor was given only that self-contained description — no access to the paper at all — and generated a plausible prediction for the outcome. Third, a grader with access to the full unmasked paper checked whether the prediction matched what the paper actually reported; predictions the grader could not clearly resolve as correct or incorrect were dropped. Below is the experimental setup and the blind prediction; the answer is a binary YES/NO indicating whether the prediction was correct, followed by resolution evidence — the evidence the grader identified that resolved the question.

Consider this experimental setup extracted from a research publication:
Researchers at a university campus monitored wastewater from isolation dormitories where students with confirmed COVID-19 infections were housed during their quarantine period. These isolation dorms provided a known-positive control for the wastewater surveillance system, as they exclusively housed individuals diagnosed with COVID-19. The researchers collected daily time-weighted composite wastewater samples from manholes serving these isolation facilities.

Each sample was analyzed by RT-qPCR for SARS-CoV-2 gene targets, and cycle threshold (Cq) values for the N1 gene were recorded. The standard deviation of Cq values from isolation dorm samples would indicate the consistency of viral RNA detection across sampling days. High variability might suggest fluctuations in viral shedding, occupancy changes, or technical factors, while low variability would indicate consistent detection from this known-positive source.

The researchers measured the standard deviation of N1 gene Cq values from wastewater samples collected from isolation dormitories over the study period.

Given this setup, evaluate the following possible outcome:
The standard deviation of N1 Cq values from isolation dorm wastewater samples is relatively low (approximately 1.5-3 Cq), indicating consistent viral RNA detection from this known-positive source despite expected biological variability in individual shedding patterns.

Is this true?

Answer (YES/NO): YES